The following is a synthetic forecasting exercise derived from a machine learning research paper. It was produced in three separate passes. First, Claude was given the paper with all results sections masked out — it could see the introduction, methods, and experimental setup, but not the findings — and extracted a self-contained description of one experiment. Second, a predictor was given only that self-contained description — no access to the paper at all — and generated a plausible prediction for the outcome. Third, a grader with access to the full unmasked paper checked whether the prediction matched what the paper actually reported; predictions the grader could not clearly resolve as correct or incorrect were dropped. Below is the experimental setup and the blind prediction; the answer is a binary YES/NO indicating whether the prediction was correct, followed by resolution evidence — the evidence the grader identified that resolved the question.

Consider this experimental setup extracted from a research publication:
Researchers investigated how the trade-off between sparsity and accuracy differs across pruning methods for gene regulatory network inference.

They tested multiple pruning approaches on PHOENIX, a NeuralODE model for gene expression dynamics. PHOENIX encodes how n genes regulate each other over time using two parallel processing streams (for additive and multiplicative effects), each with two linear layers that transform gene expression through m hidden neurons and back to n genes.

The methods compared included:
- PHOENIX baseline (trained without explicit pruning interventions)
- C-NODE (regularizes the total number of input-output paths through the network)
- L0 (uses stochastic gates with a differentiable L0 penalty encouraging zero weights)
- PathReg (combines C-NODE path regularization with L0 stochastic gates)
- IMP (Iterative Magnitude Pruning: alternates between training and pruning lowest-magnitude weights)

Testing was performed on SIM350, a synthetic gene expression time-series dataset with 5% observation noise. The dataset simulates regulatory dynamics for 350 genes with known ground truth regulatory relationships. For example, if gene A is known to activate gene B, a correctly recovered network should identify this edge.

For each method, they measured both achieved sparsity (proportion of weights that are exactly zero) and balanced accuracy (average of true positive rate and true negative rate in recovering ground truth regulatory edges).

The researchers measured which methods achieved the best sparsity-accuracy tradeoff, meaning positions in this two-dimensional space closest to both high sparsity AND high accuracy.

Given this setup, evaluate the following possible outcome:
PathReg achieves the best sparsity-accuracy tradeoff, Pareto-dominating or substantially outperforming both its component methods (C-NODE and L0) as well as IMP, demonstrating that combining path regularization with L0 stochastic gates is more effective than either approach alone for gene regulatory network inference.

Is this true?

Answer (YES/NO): NO